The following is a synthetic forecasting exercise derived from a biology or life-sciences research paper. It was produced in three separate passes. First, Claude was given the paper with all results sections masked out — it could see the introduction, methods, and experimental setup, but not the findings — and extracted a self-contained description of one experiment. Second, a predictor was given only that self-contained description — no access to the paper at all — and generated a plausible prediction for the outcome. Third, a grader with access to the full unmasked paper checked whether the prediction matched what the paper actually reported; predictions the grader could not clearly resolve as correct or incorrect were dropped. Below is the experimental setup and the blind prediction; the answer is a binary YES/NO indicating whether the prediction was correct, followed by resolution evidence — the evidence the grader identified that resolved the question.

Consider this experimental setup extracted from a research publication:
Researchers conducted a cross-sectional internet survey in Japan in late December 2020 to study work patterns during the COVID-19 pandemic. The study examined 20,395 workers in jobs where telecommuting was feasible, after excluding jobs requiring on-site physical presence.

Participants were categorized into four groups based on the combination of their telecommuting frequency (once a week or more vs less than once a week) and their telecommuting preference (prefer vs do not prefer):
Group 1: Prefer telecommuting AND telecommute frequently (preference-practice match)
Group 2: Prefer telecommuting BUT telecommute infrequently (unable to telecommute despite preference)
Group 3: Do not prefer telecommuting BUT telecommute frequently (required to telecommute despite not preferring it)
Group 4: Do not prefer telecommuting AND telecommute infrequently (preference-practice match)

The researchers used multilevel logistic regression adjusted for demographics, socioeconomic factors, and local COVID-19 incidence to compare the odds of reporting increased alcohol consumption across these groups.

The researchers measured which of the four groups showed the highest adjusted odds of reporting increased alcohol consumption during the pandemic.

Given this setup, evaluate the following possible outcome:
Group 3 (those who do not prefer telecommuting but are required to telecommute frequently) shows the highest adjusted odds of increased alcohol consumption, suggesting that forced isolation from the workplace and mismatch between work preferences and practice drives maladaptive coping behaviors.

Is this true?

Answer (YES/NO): YES